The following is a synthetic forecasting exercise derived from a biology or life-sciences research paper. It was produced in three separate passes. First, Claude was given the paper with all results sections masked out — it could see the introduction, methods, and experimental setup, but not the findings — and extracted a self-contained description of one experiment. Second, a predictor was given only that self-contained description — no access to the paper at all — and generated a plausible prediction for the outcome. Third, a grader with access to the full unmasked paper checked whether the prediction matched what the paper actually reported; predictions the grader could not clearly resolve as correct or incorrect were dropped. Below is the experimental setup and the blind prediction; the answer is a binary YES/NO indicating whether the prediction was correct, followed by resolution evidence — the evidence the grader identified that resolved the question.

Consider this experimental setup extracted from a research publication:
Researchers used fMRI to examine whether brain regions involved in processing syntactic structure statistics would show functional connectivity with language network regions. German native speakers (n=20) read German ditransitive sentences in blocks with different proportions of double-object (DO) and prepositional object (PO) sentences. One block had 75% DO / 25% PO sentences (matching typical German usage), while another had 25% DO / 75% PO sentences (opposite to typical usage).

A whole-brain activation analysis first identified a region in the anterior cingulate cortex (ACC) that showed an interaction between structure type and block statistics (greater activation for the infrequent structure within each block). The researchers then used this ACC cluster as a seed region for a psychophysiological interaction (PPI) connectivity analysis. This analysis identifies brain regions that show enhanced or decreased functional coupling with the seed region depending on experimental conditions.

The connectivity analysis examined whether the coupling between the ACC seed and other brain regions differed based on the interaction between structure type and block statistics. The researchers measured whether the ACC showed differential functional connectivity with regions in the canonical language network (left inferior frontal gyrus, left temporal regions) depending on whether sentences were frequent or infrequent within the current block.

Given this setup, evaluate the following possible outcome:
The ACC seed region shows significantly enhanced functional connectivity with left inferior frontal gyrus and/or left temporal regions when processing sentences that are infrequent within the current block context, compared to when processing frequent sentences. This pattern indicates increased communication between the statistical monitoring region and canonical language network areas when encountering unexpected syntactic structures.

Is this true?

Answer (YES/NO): NO